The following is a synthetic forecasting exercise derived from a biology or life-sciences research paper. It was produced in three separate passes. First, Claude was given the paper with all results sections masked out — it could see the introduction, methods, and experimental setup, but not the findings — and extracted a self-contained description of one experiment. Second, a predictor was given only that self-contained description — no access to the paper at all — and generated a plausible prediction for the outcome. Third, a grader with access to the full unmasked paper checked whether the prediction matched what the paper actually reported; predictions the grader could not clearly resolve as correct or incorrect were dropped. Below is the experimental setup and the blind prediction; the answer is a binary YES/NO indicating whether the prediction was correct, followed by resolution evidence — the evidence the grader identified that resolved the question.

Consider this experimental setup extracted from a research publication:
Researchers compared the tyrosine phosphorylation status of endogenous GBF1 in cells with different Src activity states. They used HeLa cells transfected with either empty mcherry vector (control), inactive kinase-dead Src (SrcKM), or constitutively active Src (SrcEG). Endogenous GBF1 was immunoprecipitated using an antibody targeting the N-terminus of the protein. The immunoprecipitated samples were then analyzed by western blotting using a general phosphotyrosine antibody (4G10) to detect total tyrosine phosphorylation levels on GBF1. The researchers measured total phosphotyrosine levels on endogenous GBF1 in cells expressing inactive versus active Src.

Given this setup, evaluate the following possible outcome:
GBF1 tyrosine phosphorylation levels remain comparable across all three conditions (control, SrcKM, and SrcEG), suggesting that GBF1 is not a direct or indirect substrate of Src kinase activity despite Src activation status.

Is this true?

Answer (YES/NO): NO